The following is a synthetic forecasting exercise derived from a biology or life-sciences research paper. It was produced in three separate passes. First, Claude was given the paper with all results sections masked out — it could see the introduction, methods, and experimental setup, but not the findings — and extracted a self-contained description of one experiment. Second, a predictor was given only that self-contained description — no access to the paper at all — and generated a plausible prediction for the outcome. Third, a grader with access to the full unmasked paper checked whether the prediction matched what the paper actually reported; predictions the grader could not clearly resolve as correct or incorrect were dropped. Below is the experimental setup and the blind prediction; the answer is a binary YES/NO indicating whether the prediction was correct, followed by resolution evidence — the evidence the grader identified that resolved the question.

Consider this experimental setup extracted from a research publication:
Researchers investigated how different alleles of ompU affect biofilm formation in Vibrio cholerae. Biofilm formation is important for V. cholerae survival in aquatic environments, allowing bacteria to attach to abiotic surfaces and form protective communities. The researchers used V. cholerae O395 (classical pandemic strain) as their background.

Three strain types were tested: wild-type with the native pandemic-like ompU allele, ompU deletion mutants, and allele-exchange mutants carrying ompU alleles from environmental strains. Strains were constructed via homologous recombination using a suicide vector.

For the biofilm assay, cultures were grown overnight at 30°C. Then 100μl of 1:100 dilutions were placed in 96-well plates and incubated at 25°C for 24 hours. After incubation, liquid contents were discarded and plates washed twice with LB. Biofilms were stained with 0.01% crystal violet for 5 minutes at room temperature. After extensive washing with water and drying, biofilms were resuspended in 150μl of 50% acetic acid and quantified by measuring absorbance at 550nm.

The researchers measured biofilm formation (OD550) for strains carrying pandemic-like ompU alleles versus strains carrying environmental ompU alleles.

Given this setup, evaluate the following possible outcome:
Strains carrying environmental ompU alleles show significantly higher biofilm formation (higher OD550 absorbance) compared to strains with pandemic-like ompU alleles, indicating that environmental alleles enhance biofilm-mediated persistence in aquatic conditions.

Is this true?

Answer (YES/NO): YES